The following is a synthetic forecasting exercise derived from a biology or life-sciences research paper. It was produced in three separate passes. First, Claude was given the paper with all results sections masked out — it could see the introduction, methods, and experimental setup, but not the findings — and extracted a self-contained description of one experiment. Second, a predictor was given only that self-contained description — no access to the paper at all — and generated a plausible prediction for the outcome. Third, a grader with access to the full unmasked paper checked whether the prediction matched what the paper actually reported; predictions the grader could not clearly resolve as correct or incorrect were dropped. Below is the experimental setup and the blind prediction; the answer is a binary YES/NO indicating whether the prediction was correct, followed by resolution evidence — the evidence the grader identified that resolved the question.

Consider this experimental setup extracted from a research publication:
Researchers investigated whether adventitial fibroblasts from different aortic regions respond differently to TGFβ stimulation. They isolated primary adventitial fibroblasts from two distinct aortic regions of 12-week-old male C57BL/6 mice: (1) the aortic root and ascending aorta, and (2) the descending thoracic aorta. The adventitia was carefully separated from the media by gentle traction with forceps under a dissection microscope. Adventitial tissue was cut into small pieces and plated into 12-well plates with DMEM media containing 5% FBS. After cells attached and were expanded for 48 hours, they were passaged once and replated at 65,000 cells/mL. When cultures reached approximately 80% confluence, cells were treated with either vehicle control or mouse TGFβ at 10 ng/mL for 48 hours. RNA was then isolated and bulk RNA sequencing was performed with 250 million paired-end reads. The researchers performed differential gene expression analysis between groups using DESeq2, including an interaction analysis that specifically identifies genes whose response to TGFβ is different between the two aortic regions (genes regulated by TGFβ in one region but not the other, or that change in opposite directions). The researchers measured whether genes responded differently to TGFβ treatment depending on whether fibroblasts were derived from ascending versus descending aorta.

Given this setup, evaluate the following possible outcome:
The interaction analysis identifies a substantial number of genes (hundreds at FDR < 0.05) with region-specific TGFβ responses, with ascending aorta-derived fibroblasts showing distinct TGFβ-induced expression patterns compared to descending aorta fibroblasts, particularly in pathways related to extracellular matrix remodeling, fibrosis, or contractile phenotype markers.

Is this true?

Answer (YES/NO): YES